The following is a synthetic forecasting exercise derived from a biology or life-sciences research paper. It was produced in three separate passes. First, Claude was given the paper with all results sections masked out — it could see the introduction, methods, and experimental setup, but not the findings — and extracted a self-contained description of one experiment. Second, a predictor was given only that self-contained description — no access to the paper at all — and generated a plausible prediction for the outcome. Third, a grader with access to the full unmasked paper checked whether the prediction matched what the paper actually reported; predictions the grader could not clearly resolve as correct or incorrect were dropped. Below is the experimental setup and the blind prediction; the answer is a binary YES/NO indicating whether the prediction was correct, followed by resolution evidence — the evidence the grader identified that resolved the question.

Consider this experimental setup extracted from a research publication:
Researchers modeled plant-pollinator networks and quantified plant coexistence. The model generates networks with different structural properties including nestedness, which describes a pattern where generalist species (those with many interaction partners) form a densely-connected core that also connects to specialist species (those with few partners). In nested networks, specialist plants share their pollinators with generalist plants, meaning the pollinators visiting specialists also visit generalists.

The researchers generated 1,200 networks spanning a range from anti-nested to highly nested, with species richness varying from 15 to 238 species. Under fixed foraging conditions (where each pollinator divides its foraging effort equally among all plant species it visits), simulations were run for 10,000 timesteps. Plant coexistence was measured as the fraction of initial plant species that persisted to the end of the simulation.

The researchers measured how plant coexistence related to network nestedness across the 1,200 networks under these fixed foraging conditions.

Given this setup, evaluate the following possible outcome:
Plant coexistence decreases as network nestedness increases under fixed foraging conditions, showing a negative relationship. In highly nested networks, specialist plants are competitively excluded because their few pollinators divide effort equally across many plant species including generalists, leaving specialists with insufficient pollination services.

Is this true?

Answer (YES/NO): YES